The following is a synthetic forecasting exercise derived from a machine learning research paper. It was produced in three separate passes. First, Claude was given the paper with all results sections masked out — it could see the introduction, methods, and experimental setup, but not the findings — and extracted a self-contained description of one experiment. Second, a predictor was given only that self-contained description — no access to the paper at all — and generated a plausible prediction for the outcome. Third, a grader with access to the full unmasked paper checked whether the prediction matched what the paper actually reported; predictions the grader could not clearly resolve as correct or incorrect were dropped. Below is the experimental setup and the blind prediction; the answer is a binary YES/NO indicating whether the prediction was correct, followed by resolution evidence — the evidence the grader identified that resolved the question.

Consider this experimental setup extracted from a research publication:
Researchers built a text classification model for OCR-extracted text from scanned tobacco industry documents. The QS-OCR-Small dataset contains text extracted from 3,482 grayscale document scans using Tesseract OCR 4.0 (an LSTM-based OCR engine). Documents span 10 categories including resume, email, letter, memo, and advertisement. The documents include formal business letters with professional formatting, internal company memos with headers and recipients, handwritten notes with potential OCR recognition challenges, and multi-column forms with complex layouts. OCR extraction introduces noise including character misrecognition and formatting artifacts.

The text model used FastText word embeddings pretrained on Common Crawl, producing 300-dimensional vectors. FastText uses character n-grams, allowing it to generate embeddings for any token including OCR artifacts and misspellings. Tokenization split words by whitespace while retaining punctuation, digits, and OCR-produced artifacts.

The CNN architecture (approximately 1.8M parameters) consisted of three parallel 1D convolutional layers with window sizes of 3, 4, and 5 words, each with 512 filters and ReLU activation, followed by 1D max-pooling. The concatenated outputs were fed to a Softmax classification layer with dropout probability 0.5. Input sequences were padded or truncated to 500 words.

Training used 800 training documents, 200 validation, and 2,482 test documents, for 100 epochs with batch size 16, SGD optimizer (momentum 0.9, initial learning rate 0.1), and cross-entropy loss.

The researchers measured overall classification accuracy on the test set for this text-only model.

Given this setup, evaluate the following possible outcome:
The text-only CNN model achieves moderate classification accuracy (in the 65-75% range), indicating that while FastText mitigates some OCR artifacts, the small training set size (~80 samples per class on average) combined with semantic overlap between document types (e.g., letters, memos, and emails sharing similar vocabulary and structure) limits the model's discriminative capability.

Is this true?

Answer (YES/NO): YES